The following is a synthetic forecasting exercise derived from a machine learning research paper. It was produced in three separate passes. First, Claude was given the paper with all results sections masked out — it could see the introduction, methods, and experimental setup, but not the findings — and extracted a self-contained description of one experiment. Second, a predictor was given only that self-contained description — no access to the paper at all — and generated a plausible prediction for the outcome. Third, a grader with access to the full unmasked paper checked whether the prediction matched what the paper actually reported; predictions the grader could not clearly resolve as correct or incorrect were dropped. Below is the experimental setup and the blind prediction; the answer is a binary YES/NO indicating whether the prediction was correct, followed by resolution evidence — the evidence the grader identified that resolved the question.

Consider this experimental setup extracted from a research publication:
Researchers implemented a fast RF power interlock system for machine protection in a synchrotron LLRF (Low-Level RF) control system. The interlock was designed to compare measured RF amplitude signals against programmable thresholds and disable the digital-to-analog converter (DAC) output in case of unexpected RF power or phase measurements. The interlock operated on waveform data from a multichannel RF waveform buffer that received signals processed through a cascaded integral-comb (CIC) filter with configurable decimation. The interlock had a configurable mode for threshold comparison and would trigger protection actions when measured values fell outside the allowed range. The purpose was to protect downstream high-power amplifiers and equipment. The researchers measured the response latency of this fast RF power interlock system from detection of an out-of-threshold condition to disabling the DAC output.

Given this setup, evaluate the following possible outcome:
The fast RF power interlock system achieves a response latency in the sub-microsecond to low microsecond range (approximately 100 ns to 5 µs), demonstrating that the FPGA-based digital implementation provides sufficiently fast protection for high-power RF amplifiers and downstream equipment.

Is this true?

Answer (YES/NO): YES